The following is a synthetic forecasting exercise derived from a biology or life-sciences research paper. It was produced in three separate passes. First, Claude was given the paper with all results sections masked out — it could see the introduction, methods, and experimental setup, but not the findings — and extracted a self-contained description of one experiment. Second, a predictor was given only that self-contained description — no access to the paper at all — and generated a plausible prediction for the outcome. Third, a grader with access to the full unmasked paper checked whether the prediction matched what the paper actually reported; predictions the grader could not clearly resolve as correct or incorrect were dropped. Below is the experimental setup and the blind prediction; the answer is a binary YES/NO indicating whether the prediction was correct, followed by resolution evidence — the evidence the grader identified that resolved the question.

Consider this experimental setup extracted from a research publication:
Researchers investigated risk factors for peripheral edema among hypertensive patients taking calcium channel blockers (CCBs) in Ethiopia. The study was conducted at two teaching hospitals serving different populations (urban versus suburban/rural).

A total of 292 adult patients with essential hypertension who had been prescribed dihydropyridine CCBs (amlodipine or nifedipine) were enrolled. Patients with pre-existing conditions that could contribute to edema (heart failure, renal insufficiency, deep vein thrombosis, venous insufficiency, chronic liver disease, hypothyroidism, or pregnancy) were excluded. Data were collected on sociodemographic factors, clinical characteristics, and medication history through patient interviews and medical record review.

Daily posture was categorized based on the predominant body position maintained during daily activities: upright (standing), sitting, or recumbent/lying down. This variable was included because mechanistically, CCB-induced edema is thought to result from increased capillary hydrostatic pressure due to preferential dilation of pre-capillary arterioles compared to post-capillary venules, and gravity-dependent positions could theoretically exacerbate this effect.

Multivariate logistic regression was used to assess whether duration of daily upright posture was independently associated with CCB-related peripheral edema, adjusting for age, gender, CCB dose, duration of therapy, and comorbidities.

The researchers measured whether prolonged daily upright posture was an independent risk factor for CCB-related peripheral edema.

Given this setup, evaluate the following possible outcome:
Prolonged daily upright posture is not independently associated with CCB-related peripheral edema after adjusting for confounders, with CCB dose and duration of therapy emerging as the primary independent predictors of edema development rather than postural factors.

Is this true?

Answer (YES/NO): NO